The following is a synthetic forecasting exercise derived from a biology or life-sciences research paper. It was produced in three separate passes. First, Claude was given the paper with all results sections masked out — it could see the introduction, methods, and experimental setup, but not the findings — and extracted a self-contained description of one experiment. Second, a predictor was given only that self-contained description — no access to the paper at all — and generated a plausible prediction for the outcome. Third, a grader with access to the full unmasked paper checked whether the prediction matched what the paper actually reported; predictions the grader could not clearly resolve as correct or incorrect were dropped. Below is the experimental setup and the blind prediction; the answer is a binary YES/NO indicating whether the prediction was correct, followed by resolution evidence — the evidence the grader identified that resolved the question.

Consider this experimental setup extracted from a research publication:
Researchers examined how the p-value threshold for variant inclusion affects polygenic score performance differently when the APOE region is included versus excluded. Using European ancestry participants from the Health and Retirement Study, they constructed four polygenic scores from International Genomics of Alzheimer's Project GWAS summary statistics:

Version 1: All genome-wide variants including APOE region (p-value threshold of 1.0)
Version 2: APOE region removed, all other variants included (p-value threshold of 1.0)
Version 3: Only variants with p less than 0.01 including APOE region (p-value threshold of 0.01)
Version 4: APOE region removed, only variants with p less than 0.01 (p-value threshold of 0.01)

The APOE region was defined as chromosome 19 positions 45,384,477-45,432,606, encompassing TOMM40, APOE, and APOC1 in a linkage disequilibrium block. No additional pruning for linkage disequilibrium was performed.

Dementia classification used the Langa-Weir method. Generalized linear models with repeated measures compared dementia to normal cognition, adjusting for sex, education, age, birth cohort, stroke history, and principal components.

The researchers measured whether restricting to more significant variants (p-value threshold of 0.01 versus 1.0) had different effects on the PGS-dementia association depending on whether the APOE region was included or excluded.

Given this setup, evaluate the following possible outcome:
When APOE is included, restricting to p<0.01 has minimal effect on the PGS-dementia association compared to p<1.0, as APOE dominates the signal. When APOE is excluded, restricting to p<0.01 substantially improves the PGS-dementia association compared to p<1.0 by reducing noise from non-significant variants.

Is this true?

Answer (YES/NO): NO